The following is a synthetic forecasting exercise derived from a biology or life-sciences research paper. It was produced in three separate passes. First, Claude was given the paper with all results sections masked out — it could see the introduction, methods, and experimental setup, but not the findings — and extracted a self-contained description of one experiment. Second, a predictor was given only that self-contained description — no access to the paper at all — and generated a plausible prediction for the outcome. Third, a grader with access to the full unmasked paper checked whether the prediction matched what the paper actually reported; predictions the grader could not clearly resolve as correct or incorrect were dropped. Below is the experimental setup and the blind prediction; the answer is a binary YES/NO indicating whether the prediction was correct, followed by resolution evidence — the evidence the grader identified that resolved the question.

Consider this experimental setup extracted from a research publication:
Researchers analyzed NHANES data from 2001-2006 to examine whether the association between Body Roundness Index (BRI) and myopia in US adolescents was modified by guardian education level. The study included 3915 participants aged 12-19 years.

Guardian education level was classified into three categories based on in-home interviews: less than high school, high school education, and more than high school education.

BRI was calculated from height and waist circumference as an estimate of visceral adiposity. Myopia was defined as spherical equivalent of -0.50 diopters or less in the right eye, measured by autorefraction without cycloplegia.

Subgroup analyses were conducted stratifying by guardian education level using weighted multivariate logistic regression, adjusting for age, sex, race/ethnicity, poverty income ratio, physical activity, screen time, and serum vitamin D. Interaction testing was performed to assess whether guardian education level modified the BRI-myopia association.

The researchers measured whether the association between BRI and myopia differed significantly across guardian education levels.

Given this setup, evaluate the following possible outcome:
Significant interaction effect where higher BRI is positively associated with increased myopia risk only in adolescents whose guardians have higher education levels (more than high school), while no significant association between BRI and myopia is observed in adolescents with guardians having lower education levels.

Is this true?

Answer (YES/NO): NO